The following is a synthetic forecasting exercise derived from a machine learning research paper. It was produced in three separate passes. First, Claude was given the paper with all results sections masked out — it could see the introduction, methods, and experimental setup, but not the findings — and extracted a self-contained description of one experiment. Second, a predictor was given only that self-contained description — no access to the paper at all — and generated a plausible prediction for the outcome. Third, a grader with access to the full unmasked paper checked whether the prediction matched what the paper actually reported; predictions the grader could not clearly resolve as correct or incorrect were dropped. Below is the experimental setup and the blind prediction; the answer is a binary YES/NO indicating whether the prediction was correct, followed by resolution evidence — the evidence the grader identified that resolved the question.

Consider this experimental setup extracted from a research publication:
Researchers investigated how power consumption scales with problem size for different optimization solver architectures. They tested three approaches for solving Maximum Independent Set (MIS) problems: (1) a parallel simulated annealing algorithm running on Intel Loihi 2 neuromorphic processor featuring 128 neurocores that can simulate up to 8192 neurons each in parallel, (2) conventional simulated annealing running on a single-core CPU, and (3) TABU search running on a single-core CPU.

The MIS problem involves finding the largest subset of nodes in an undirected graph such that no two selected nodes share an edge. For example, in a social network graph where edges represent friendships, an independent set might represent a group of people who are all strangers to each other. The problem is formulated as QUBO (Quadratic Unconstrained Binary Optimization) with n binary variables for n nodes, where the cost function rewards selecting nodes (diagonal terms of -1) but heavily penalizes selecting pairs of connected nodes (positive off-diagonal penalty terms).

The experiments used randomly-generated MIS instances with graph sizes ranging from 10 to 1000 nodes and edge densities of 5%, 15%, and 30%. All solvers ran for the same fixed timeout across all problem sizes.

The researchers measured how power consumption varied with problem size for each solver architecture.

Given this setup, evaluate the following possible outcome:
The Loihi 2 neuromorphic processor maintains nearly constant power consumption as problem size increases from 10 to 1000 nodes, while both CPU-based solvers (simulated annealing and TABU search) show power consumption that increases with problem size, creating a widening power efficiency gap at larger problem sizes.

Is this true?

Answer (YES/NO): NO